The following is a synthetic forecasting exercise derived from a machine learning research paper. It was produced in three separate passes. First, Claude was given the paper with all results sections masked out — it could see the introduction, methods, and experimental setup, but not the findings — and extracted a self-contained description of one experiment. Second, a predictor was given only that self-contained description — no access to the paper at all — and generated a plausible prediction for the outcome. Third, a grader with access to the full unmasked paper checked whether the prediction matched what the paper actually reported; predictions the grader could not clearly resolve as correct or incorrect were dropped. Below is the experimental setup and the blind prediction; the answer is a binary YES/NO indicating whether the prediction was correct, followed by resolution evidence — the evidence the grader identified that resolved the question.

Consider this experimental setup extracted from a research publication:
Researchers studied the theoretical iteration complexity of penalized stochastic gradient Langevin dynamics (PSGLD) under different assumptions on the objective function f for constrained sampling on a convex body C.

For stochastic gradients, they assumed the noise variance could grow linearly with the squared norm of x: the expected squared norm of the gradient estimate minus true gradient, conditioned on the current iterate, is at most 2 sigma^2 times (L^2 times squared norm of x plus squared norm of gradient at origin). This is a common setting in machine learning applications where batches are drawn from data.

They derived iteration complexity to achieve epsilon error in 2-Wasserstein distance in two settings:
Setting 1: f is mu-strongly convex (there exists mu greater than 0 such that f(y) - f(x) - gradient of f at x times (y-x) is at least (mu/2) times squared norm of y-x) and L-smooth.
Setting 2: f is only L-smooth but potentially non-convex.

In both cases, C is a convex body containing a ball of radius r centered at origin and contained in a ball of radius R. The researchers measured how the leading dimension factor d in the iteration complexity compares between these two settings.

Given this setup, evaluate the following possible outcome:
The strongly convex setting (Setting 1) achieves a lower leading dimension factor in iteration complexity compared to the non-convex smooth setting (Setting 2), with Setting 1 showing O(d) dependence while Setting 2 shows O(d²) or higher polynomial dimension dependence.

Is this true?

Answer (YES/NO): YES